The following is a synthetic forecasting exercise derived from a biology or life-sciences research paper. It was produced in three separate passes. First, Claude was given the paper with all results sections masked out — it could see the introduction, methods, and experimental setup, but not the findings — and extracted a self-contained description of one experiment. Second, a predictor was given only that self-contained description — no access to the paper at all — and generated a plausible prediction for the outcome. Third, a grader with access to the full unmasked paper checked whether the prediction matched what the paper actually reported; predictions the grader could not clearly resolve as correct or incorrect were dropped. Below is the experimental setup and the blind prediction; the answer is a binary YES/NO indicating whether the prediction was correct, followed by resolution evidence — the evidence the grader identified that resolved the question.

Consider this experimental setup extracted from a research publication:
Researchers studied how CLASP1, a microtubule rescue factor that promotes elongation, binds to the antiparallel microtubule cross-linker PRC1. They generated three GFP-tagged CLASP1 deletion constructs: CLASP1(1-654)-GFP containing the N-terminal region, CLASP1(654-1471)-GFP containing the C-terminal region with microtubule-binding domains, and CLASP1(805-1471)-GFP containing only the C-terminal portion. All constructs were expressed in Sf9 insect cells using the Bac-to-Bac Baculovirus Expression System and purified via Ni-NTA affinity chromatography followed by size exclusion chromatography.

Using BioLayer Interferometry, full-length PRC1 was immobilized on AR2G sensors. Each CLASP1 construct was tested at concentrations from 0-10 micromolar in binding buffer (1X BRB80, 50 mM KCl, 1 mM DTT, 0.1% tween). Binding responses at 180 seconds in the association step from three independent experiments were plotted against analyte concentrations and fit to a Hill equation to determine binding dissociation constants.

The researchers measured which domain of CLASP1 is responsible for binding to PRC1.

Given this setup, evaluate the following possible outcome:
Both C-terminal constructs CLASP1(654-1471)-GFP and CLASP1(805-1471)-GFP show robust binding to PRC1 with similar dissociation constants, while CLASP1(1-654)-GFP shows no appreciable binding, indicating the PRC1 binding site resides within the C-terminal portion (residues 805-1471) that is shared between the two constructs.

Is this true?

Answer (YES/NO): NO